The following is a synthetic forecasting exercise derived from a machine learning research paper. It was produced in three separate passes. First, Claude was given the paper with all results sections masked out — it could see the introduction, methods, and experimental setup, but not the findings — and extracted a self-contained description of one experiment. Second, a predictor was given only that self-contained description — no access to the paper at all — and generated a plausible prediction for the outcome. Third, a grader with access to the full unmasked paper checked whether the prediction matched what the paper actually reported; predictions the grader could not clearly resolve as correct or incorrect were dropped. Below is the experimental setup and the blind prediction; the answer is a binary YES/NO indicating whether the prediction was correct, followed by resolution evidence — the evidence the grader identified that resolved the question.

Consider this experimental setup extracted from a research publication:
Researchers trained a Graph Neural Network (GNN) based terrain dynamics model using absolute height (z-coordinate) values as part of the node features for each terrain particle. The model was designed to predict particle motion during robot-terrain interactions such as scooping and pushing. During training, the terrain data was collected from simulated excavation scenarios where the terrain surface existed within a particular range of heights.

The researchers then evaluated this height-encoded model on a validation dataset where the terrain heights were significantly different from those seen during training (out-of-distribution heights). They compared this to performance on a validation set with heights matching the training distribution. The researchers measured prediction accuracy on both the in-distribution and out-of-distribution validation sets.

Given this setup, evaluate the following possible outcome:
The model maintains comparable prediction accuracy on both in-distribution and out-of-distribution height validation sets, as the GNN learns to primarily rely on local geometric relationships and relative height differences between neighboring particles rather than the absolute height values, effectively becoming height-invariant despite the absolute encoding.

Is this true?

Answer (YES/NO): NO